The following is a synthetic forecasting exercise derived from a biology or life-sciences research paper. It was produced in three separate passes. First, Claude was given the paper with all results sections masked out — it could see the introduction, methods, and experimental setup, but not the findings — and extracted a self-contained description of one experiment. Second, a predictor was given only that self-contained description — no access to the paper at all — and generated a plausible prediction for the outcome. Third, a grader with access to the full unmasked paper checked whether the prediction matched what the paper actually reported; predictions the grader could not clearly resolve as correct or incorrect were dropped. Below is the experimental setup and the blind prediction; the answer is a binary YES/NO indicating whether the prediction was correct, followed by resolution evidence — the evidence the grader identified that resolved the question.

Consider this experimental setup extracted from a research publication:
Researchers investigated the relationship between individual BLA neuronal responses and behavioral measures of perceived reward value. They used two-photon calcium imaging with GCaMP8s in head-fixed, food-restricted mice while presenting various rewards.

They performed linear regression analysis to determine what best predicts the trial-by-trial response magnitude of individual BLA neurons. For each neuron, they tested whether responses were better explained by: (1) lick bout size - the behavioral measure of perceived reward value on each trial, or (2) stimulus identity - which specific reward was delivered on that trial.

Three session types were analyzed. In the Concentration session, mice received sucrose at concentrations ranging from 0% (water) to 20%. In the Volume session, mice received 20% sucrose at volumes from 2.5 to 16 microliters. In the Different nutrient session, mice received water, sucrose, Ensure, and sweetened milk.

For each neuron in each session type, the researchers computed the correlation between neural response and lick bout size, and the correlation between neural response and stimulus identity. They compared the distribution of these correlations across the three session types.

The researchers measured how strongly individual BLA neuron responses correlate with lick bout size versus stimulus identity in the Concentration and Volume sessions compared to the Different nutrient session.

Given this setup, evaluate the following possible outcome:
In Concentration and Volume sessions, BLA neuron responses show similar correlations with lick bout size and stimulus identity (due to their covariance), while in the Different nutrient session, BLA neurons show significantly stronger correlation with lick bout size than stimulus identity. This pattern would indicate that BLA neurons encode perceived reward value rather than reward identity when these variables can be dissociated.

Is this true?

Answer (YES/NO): NO